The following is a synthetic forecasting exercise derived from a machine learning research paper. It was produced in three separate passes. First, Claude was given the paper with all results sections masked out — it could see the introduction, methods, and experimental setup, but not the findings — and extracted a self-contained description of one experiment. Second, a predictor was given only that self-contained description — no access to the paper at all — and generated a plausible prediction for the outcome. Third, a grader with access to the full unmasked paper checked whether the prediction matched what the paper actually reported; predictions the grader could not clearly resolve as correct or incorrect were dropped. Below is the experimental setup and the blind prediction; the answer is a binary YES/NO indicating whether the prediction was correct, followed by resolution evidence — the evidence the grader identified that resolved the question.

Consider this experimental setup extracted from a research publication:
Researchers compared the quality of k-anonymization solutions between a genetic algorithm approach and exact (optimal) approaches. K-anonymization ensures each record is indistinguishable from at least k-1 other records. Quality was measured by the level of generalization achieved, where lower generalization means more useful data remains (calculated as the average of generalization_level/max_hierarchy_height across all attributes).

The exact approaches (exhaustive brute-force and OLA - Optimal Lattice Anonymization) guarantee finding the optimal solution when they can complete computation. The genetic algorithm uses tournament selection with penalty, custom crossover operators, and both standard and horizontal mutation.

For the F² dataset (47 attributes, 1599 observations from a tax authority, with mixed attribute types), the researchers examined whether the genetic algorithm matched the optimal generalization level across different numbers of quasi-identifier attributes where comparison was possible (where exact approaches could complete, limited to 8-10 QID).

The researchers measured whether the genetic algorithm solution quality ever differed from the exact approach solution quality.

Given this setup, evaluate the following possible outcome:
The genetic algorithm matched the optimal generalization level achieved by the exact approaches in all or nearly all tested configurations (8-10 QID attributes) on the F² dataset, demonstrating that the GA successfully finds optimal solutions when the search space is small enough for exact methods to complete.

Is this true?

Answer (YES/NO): NO